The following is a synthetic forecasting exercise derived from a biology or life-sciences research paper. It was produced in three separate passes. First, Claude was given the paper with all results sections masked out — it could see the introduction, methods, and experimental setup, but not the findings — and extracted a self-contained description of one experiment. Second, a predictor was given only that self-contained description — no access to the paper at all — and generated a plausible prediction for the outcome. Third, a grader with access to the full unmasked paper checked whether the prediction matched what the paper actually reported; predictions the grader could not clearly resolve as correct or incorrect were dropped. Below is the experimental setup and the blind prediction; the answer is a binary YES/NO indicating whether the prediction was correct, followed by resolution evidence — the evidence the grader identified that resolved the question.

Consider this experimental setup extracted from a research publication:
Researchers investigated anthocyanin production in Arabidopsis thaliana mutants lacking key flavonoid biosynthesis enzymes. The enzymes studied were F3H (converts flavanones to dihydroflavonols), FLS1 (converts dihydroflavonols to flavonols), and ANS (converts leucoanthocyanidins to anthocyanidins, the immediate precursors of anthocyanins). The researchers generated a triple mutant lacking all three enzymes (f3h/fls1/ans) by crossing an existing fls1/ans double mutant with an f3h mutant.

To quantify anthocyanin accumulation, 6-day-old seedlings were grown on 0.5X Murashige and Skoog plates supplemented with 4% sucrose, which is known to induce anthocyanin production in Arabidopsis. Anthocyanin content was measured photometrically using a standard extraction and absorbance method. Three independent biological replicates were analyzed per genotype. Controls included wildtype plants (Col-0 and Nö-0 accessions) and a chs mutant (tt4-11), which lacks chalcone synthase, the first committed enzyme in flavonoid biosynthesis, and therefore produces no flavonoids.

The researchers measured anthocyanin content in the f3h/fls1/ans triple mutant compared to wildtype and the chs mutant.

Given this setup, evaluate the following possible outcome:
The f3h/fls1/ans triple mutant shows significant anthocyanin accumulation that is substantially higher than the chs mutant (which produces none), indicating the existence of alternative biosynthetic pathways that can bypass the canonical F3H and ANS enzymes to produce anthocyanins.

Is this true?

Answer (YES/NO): NO